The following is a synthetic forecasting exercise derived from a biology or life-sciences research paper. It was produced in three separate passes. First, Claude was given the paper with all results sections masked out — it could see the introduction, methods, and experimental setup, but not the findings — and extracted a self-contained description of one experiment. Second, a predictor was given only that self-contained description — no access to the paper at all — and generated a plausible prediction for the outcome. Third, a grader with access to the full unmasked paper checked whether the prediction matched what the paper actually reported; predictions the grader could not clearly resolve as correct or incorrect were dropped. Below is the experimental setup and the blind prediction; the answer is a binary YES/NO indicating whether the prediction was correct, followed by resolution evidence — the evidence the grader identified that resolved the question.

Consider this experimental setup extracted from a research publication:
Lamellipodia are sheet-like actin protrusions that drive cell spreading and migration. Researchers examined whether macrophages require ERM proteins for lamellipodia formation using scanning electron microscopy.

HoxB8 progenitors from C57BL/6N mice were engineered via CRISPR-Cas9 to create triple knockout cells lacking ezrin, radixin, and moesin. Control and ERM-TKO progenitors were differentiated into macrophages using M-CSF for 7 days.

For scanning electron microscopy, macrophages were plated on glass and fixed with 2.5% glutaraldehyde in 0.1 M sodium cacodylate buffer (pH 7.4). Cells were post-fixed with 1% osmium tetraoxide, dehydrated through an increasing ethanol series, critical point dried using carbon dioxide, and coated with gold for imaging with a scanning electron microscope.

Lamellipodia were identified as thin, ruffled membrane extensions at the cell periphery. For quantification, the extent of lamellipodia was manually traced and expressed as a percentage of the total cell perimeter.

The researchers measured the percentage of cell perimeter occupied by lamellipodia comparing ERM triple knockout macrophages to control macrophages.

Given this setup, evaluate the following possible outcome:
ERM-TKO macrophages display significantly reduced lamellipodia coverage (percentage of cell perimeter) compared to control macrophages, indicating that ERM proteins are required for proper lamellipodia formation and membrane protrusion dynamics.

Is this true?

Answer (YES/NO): NO